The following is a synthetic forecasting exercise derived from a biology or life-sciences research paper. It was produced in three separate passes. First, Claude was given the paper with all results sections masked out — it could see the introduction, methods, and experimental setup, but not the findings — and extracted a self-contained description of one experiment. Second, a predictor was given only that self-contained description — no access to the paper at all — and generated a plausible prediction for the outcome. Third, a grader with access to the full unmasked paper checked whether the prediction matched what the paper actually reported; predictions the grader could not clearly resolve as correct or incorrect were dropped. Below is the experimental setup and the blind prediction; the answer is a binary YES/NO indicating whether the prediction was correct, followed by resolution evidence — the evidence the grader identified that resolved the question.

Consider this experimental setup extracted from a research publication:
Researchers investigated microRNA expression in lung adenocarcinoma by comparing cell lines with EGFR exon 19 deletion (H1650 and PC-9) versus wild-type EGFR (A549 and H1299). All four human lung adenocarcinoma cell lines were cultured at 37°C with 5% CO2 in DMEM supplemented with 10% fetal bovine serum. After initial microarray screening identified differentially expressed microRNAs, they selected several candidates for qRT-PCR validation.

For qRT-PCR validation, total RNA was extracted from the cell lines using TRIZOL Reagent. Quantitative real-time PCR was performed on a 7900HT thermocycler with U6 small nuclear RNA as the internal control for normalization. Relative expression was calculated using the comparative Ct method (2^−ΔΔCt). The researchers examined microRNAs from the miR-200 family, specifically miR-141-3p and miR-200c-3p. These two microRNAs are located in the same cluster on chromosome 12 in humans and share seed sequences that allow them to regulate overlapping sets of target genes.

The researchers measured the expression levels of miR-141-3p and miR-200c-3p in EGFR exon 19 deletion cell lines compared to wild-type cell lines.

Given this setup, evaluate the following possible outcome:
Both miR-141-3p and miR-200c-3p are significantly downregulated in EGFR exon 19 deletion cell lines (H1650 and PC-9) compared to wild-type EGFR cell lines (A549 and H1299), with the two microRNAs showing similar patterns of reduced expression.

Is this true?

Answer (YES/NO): NO